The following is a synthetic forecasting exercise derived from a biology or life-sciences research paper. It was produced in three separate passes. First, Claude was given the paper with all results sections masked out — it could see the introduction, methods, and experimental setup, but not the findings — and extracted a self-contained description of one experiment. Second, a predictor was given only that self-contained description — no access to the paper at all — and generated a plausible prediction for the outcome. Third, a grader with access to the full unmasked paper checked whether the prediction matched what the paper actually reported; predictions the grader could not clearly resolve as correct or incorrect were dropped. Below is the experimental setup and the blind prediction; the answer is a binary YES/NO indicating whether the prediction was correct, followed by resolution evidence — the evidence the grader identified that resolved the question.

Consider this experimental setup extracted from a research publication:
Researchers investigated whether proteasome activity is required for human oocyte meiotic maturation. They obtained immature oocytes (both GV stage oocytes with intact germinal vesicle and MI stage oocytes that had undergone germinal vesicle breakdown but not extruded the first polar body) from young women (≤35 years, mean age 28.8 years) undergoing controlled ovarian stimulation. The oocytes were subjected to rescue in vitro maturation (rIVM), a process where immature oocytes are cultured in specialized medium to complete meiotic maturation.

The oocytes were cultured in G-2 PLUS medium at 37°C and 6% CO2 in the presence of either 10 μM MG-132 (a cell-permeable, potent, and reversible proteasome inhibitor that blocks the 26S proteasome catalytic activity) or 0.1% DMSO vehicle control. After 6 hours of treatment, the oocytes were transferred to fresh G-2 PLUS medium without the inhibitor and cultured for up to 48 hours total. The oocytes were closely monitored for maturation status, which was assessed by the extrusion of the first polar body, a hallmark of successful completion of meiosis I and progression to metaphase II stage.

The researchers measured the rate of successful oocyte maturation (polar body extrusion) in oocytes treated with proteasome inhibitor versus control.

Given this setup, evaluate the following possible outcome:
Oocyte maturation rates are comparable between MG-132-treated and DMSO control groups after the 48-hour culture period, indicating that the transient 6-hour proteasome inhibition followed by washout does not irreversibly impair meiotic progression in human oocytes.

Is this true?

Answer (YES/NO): NO